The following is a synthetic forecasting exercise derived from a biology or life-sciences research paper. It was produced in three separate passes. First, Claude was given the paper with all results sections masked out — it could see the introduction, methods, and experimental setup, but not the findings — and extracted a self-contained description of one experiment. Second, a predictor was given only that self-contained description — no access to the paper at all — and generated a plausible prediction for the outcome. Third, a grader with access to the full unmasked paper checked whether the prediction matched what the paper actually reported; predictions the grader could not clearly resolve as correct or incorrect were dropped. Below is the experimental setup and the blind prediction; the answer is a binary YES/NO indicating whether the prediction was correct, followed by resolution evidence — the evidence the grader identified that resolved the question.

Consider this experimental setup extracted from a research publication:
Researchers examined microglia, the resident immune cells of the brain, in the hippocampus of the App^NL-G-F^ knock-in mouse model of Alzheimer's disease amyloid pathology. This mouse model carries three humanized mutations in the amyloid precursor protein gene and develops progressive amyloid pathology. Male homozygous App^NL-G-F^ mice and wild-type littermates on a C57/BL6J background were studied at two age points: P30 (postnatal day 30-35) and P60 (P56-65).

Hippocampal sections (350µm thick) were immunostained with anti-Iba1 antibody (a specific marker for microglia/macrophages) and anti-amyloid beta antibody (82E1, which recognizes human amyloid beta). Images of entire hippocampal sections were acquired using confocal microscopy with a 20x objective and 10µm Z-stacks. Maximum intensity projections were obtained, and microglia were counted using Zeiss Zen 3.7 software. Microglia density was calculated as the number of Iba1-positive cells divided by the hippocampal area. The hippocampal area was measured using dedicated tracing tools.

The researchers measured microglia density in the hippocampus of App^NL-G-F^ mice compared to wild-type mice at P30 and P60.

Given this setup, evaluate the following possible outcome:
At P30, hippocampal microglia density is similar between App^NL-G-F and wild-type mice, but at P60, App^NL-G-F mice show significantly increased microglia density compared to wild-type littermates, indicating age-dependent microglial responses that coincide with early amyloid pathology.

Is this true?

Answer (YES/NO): NO